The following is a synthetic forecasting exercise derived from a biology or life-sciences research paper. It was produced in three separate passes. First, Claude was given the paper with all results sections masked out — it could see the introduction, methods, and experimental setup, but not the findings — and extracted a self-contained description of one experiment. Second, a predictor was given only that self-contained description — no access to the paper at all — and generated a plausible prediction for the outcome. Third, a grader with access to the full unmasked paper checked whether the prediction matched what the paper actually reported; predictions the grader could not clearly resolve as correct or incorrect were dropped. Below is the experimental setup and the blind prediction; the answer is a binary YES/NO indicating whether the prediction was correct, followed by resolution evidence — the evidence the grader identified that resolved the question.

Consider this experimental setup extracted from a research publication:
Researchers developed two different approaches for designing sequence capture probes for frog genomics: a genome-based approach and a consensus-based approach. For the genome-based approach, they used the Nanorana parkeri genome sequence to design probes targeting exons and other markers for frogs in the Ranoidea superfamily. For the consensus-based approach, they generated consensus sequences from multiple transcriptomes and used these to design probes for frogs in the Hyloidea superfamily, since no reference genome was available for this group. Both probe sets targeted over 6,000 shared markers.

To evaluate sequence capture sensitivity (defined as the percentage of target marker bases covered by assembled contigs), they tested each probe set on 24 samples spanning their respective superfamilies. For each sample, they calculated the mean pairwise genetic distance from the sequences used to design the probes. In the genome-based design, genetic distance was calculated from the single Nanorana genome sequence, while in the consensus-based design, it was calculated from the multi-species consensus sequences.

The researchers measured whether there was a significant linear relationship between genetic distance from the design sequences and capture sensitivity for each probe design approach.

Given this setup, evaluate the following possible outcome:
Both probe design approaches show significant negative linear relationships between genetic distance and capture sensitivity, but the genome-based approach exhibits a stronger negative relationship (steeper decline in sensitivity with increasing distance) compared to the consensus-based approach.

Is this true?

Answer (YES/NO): NO